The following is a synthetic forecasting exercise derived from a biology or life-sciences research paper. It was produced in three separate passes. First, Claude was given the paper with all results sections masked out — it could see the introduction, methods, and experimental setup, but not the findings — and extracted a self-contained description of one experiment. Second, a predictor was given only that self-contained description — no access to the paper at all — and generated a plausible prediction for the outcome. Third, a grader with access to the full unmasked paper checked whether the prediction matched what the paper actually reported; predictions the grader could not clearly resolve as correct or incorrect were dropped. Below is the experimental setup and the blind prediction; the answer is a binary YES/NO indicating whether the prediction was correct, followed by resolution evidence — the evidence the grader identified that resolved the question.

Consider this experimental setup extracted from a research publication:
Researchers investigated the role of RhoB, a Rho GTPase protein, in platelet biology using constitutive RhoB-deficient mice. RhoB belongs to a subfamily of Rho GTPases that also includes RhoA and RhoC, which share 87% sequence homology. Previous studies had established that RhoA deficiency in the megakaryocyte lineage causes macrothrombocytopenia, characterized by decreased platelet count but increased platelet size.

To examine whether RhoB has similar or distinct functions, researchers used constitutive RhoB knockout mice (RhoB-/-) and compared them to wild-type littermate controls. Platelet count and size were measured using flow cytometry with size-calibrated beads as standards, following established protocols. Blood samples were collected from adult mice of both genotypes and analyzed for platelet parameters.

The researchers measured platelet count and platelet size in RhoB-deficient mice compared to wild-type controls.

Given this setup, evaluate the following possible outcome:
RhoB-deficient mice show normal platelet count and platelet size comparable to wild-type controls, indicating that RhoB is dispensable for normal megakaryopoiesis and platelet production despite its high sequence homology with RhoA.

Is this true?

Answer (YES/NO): NO